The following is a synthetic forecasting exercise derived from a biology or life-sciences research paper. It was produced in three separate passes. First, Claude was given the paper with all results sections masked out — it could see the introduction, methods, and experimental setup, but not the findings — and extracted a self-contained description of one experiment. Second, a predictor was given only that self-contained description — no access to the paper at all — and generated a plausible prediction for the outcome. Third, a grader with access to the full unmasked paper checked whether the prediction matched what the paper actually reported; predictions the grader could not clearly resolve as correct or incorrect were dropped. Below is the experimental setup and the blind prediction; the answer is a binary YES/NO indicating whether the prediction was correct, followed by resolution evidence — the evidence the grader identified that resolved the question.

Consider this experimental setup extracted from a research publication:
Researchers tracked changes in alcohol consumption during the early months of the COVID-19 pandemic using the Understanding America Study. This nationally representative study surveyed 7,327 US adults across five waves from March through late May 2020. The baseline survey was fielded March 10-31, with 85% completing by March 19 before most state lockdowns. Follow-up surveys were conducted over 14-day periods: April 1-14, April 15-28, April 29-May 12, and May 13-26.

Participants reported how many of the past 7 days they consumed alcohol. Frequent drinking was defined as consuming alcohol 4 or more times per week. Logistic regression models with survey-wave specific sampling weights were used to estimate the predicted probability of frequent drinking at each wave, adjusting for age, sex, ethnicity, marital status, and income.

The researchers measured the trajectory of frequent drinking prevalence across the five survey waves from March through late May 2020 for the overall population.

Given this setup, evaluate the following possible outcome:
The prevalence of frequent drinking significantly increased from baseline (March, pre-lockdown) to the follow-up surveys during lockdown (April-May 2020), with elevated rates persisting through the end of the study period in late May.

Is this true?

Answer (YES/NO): YES